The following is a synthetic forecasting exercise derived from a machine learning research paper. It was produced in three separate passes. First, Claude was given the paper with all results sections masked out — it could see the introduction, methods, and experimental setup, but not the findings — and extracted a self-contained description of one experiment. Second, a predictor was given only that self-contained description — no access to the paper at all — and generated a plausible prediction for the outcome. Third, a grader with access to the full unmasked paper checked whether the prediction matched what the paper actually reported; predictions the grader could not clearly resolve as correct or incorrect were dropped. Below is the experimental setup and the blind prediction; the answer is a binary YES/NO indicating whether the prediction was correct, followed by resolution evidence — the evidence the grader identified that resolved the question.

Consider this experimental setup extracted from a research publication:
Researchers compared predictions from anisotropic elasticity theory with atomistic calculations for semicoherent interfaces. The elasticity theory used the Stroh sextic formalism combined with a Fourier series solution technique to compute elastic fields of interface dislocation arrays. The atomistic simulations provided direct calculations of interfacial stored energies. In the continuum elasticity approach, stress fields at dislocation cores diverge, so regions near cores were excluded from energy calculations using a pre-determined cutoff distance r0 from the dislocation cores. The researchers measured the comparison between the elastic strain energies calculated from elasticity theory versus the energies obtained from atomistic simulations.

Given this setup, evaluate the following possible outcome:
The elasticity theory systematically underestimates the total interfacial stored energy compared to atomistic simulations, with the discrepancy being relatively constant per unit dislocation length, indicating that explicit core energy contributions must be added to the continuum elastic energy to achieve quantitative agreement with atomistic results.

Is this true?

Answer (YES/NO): NO